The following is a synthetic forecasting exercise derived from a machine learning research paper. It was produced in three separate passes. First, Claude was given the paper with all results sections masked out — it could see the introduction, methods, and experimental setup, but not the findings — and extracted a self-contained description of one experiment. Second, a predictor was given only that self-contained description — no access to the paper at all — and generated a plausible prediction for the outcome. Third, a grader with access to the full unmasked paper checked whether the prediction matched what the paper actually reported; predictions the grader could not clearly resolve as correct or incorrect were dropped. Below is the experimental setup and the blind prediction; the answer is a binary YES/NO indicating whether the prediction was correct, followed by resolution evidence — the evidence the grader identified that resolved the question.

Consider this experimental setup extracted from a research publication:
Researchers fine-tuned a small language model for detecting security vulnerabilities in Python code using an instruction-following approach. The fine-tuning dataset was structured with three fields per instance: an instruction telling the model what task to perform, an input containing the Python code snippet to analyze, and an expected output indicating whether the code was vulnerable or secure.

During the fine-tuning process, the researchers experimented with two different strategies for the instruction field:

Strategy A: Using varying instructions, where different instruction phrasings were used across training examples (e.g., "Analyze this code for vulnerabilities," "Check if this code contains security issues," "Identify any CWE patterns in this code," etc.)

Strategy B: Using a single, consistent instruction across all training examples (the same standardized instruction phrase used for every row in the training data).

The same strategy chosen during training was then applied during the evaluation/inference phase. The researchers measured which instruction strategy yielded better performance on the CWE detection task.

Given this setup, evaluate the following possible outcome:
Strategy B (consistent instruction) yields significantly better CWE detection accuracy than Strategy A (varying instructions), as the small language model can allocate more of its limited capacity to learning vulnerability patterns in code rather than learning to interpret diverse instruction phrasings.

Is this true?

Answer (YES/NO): YES